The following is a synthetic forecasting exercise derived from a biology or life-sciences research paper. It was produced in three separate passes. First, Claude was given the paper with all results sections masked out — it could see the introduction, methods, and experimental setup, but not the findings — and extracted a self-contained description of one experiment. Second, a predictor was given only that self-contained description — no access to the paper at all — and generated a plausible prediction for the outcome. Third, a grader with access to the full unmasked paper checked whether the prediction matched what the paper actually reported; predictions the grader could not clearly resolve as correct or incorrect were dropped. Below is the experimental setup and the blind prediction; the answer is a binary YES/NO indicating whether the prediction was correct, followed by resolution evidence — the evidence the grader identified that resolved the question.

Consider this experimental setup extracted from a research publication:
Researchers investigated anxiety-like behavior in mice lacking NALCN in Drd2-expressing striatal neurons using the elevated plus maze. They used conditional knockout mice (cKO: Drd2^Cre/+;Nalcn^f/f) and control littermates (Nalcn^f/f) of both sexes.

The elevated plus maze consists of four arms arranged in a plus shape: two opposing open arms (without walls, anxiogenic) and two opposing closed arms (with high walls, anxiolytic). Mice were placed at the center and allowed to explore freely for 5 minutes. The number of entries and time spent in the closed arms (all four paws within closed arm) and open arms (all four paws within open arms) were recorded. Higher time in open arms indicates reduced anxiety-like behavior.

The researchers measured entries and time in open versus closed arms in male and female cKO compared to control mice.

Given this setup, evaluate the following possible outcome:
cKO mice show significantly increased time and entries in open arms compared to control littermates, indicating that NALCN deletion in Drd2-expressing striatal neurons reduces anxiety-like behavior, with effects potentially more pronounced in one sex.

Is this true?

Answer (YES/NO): NO